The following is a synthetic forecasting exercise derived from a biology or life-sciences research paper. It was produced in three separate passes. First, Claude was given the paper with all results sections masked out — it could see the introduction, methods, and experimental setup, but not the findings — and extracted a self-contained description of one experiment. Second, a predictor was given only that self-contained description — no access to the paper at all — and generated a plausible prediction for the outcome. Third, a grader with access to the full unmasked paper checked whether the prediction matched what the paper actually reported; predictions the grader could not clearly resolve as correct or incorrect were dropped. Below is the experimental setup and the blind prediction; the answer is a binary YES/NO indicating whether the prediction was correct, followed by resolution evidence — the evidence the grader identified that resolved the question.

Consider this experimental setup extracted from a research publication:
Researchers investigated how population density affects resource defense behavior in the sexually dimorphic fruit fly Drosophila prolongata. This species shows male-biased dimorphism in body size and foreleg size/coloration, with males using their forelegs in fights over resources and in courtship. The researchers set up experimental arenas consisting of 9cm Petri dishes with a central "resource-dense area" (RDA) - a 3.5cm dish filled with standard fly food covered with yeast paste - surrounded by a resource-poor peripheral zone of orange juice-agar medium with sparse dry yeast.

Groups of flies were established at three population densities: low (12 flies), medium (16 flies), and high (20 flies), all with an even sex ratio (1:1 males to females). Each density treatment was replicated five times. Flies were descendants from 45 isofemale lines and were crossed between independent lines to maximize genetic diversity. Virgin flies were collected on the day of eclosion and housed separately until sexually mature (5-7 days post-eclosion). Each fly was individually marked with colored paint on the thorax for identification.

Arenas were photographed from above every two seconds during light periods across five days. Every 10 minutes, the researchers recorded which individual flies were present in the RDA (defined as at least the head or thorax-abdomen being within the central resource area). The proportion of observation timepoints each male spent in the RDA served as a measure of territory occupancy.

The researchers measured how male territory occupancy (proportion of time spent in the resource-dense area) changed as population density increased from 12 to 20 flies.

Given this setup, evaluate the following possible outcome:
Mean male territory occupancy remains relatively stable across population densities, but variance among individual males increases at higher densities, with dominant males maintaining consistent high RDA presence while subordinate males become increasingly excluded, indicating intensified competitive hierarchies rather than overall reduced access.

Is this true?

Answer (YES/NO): NO